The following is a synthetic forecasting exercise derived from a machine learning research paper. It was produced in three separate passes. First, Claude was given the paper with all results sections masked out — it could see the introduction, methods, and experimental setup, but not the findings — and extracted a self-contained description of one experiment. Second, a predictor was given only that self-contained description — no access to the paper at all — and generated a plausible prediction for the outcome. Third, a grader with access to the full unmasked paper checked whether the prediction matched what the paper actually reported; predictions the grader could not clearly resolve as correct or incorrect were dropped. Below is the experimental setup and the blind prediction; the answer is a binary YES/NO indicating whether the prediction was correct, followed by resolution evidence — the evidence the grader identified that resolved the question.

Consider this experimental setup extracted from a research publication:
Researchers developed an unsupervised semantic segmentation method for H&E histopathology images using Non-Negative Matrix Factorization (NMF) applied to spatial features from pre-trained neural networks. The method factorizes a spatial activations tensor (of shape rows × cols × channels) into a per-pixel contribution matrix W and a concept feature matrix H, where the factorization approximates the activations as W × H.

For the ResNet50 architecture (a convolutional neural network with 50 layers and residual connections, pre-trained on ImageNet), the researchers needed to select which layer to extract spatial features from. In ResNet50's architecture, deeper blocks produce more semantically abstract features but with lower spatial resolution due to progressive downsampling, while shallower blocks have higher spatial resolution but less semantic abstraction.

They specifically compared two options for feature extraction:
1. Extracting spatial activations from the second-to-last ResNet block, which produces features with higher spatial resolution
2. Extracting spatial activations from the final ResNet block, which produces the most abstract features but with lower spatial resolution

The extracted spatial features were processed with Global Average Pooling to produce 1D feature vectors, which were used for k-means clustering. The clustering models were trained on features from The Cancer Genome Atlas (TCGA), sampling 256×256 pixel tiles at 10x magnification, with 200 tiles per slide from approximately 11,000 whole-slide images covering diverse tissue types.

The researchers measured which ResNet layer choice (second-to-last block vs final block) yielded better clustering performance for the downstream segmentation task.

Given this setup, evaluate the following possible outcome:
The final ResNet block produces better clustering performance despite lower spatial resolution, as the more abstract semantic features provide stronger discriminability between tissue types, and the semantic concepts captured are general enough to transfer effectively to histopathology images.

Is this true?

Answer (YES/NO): NO